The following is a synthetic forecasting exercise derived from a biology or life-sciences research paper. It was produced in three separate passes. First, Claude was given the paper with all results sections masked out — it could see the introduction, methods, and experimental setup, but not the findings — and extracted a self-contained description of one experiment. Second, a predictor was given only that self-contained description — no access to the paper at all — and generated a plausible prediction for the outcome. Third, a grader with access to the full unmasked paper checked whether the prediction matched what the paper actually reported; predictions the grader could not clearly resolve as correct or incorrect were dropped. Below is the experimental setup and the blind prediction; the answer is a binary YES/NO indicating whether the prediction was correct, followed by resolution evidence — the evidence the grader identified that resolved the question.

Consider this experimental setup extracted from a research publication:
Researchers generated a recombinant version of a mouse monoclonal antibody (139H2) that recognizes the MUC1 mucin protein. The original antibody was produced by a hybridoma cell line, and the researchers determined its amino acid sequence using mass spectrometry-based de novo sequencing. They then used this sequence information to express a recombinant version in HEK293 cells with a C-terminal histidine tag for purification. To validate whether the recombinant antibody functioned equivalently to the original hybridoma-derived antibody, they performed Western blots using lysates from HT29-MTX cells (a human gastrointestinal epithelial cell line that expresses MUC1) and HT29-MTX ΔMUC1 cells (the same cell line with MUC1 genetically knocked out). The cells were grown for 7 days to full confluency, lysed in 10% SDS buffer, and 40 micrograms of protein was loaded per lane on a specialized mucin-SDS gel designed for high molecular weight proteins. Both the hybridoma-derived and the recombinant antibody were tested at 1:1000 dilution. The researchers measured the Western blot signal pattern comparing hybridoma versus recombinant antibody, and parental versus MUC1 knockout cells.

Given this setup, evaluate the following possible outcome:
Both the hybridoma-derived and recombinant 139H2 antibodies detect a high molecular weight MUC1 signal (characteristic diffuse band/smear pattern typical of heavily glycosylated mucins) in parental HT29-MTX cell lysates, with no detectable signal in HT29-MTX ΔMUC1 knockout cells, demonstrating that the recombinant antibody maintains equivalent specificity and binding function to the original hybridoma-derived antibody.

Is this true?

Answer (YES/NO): YES